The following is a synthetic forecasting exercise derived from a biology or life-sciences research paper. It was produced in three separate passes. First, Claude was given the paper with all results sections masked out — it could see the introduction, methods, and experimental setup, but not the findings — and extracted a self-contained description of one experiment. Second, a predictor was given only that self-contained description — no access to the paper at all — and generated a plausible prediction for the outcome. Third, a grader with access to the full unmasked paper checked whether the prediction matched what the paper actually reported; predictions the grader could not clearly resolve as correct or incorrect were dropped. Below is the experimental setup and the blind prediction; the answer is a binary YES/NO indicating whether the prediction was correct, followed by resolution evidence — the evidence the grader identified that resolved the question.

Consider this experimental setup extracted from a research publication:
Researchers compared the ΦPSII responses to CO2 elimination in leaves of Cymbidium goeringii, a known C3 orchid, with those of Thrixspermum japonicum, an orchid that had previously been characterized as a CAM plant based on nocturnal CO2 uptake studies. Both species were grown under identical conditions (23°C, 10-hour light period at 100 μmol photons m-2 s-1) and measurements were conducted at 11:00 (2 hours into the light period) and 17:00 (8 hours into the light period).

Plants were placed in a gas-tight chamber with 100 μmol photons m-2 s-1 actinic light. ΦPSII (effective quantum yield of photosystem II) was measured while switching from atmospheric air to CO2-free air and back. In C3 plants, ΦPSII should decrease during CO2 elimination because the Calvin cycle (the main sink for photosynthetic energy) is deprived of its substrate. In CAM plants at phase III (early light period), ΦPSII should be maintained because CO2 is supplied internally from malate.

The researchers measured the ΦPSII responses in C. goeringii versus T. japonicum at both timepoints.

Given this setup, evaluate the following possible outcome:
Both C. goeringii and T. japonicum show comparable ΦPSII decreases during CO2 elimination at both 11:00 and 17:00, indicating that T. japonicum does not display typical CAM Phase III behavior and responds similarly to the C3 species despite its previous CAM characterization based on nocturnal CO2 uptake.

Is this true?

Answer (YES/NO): NO